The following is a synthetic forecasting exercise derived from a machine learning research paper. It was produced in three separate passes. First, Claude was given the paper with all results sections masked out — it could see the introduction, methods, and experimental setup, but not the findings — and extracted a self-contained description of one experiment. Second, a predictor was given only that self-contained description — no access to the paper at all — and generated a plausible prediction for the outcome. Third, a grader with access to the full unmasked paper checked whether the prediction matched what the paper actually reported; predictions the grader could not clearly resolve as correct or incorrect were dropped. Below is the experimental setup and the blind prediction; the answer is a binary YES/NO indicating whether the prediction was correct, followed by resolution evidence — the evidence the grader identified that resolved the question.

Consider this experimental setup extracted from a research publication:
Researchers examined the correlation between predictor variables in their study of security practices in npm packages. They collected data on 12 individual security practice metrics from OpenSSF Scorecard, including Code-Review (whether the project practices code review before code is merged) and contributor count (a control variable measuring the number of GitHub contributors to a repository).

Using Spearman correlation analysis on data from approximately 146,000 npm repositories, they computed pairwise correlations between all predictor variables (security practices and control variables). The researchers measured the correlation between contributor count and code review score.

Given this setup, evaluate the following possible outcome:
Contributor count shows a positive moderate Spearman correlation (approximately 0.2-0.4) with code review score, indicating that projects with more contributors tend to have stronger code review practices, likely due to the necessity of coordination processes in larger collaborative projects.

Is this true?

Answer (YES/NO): NO